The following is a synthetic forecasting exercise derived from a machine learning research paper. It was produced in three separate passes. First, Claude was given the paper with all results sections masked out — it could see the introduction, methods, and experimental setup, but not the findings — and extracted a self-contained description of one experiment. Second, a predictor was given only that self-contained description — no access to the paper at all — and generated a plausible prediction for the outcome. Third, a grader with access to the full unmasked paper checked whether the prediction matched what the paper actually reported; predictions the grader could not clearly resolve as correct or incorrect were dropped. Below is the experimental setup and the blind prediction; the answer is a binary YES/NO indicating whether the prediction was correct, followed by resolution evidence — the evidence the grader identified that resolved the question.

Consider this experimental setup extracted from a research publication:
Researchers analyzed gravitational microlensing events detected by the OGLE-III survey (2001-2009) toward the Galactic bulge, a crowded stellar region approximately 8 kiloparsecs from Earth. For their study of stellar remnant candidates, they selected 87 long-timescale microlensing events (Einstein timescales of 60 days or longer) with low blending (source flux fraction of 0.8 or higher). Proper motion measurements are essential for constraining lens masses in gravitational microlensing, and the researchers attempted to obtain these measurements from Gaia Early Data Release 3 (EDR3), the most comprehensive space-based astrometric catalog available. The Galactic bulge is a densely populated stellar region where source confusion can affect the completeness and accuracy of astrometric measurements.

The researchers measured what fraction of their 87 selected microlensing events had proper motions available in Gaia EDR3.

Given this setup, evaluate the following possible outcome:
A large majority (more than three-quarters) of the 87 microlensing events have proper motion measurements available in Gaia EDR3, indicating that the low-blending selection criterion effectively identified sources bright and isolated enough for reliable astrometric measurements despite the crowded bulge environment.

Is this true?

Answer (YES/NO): NO